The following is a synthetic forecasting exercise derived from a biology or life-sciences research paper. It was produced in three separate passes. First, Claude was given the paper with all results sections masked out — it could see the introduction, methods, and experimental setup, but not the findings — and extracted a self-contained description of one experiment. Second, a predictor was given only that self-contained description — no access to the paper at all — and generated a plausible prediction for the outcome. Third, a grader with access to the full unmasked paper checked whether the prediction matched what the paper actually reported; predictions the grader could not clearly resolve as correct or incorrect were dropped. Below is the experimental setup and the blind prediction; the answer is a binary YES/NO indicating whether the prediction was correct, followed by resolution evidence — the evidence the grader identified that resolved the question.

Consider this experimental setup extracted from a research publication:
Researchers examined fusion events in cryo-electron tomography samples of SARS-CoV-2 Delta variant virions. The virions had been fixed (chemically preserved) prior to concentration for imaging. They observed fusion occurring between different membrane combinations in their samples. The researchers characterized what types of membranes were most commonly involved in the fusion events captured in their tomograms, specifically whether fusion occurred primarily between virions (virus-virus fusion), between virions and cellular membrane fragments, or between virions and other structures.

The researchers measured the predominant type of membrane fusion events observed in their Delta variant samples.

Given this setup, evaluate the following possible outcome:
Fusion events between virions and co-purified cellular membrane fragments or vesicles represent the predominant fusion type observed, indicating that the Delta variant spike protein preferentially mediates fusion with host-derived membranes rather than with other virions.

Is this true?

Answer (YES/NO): NO